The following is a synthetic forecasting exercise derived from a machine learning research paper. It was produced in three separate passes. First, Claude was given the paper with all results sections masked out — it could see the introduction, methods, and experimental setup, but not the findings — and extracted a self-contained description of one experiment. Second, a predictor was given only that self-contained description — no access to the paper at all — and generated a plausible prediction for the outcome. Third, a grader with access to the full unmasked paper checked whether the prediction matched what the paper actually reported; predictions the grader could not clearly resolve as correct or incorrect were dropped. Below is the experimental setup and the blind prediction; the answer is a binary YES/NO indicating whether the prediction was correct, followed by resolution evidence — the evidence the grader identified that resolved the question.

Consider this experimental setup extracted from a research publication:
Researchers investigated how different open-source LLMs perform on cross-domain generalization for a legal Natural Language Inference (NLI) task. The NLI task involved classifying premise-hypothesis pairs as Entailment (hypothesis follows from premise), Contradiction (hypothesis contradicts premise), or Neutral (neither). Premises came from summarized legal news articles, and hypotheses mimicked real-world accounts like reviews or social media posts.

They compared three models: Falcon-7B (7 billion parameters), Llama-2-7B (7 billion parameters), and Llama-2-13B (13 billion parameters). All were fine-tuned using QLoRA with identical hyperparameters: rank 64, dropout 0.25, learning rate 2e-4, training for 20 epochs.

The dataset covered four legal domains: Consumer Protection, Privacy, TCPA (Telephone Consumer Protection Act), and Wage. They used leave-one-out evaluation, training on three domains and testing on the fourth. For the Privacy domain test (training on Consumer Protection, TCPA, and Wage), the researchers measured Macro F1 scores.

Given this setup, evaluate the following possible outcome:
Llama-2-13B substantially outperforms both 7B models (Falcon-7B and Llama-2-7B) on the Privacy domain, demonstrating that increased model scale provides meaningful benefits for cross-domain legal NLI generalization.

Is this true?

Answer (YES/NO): NO